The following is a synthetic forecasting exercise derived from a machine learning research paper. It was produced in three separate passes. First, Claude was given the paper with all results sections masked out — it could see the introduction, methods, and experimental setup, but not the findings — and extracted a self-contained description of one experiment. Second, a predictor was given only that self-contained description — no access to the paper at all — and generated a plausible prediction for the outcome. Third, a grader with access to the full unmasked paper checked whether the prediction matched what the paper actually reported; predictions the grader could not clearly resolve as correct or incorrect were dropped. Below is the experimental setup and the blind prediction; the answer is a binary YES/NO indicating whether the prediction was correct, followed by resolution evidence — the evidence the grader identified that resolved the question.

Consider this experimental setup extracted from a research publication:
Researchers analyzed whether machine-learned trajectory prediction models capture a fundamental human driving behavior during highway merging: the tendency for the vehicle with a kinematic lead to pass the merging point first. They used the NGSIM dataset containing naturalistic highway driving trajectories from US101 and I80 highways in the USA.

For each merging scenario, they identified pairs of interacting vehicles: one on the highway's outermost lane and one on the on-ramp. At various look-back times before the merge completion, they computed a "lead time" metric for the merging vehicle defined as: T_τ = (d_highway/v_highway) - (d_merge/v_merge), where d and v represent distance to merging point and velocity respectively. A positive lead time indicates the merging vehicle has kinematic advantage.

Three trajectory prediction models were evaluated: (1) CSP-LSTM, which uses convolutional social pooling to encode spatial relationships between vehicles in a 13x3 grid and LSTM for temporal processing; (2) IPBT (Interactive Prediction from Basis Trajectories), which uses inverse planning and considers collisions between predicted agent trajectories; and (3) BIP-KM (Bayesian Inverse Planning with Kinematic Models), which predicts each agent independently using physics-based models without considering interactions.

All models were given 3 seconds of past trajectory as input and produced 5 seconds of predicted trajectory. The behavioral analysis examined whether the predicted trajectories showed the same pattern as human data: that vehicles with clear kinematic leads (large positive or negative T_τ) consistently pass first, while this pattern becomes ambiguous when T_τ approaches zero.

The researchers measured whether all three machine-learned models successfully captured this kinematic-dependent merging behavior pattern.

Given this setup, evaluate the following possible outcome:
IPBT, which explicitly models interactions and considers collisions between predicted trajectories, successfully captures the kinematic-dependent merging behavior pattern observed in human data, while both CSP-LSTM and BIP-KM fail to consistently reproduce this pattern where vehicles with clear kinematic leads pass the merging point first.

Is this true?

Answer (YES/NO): NO